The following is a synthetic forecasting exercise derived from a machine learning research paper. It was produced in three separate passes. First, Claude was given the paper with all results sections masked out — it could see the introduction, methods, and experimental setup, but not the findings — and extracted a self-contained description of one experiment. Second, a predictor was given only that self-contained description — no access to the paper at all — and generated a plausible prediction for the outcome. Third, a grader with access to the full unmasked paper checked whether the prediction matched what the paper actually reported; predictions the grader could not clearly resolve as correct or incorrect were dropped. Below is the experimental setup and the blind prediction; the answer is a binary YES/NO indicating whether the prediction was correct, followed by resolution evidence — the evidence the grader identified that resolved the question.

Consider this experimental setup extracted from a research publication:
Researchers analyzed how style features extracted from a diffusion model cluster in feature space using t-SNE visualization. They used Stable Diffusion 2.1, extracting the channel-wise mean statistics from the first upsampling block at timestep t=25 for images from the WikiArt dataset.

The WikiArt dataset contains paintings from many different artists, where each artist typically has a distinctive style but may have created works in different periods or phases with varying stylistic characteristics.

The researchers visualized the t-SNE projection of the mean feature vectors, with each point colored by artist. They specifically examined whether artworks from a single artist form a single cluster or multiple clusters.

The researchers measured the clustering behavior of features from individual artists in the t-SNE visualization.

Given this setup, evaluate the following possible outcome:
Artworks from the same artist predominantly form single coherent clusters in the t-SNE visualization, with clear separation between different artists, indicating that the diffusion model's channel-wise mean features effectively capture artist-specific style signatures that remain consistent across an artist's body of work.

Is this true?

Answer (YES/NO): NO